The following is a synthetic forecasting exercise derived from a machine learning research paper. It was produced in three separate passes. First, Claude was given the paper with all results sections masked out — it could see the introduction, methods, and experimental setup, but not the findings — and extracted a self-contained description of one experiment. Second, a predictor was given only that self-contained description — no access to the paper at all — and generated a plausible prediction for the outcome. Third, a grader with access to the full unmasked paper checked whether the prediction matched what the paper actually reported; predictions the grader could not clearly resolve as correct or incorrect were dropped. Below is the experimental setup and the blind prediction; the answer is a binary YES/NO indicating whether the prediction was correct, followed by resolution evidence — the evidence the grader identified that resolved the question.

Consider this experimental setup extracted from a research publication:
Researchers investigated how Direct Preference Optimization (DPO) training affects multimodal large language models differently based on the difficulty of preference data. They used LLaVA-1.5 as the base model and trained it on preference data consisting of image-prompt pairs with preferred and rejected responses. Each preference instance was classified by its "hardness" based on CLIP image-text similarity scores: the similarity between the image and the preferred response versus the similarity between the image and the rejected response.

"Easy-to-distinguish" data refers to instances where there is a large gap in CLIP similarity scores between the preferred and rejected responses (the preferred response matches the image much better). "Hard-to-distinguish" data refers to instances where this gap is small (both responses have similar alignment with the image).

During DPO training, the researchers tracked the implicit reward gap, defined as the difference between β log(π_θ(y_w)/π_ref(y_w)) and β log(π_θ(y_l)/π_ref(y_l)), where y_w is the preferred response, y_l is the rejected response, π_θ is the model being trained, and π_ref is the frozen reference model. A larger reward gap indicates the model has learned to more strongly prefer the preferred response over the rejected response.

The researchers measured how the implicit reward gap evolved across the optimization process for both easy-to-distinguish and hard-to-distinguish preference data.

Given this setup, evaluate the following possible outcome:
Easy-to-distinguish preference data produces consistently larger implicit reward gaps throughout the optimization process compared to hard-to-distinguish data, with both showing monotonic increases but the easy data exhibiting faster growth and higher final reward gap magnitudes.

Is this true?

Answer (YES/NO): NO